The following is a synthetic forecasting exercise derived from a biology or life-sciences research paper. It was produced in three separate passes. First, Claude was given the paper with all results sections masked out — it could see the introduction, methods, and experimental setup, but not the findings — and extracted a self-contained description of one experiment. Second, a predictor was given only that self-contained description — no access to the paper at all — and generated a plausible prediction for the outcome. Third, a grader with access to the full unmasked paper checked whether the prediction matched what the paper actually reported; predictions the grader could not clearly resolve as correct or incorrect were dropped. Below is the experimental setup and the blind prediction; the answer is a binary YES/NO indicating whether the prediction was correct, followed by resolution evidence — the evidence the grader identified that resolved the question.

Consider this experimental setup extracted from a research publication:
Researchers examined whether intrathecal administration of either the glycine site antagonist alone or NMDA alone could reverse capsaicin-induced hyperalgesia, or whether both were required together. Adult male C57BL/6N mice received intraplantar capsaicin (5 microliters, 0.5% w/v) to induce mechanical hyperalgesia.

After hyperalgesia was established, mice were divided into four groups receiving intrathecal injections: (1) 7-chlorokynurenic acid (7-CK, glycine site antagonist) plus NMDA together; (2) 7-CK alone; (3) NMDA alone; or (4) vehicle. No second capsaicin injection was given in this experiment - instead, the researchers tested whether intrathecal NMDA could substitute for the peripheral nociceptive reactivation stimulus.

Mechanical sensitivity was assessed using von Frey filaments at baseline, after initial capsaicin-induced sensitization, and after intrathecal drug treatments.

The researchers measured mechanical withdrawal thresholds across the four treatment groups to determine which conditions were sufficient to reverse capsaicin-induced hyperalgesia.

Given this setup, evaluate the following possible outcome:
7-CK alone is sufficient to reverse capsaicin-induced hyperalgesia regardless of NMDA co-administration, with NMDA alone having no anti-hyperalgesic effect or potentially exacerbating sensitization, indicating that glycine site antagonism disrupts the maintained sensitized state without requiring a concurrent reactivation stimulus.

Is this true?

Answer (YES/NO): NO